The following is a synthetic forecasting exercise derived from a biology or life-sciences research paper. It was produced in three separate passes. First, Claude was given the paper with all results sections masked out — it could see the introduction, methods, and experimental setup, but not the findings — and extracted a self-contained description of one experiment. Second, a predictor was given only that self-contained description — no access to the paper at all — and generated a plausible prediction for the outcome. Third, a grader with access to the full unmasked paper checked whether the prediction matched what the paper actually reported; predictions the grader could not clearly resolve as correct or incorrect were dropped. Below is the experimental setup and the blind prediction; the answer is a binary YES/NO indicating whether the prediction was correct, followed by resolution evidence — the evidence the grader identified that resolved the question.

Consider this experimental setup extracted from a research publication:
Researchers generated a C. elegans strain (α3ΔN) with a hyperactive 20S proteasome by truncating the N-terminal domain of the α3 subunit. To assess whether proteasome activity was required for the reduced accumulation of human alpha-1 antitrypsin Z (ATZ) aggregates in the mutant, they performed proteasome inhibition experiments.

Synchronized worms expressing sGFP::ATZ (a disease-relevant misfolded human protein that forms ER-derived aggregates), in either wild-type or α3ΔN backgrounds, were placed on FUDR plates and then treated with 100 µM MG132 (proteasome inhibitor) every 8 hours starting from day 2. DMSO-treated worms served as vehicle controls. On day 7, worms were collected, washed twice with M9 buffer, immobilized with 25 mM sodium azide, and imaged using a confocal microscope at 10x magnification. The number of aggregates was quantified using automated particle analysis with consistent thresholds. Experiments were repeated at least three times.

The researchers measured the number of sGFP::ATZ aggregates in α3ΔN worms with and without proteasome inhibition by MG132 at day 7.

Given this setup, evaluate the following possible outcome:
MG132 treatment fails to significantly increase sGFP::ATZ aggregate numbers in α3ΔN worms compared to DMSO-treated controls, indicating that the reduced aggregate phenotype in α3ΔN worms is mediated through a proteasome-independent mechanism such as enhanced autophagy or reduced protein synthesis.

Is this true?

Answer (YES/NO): NO